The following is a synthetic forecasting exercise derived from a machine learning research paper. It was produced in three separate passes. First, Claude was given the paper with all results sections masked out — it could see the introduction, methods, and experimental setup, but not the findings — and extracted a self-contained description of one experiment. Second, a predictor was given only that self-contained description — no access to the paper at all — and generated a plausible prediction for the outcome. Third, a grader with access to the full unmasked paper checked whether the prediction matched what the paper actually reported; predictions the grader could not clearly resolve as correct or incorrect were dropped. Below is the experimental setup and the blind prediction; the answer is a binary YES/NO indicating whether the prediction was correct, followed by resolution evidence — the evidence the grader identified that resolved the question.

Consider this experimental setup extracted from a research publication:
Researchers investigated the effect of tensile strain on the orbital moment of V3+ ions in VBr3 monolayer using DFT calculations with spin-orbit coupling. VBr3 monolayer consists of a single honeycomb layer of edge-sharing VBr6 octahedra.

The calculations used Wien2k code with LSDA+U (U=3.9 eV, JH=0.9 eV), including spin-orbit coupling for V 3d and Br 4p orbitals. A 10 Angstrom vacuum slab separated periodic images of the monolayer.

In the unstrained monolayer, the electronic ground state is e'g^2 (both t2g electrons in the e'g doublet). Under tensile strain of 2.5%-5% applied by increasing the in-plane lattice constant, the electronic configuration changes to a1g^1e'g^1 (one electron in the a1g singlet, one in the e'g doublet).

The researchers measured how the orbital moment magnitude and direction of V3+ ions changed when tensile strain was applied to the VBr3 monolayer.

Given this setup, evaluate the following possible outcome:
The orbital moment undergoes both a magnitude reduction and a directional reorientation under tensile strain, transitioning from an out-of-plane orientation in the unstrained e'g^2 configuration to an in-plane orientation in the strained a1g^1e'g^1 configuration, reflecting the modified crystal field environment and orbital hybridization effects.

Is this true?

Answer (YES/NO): NO